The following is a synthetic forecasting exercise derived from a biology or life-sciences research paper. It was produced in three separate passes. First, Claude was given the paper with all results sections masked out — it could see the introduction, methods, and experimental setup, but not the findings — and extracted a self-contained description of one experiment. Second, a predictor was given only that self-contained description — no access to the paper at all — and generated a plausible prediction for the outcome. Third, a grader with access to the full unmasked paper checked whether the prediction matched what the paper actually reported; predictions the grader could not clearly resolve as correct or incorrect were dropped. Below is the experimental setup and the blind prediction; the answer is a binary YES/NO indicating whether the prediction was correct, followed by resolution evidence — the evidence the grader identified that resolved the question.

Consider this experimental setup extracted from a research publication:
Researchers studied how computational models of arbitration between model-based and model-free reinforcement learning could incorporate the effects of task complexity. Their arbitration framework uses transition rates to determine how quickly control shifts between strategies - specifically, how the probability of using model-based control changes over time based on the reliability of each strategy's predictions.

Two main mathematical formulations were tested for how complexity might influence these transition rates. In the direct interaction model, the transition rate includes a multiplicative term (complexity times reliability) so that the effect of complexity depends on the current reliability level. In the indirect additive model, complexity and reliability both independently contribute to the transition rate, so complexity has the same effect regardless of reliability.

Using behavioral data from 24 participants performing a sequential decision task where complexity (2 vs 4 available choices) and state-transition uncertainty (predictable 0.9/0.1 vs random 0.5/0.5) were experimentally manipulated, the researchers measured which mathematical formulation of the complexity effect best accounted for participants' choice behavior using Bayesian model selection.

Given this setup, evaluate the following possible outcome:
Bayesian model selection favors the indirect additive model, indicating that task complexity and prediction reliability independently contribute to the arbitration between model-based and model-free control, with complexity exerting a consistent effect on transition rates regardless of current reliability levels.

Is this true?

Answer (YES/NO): YES